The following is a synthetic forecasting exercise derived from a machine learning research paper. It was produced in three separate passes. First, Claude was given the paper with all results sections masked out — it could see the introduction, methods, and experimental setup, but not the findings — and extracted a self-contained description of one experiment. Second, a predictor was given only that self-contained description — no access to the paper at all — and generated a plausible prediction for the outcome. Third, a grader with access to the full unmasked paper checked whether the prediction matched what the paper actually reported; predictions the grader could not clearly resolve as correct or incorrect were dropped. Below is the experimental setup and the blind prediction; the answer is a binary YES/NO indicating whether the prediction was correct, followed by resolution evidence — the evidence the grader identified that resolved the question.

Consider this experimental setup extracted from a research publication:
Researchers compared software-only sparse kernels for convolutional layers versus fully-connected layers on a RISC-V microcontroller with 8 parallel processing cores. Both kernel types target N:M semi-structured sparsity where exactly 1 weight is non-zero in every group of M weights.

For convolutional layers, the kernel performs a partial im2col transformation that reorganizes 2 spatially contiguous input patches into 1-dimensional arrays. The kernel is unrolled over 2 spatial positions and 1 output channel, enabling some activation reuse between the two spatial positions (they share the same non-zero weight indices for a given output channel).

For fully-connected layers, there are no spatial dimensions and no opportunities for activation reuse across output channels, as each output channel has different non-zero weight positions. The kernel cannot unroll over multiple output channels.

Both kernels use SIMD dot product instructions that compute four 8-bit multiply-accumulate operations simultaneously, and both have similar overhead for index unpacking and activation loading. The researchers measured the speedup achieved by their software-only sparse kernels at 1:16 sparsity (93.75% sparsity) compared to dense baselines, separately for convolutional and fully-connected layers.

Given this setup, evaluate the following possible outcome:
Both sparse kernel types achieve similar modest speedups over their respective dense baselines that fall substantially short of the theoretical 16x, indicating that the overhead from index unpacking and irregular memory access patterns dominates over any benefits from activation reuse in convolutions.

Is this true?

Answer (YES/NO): NO